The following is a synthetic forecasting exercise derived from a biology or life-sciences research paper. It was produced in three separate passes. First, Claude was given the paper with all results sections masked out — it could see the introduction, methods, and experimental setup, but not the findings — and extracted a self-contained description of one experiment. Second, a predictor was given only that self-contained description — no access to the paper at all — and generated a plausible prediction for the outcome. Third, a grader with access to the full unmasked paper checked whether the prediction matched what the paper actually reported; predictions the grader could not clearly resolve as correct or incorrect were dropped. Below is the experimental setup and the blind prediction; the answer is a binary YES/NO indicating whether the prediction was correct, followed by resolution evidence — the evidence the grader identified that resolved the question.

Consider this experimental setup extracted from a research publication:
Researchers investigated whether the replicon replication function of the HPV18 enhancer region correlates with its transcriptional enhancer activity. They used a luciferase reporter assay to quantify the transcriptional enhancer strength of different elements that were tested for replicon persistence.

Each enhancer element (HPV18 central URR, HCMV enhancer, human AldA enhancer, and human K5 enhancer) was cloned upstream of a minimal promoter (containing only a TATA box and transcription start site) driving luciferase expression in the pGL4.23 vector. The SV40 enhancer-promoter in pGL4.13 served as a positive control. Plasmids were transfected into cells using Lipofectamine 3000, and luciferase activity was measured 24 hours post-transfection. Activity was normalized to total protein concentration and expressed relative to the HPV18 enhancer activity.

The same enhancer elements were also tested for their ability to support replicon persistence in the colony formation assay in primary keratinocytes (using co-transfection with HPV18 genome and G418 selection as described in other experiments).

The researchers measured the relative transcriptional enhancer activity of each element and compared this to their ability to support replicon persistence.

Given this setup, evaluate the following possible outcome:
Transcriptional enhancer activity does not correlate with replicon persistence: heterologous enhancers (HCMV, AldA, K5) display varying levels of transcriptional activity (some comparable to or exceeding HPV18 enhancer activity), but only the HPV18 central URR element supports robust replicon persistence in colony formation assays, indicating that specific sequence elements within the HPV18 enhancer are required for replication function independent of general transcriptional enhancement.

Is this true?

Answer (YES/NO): YES